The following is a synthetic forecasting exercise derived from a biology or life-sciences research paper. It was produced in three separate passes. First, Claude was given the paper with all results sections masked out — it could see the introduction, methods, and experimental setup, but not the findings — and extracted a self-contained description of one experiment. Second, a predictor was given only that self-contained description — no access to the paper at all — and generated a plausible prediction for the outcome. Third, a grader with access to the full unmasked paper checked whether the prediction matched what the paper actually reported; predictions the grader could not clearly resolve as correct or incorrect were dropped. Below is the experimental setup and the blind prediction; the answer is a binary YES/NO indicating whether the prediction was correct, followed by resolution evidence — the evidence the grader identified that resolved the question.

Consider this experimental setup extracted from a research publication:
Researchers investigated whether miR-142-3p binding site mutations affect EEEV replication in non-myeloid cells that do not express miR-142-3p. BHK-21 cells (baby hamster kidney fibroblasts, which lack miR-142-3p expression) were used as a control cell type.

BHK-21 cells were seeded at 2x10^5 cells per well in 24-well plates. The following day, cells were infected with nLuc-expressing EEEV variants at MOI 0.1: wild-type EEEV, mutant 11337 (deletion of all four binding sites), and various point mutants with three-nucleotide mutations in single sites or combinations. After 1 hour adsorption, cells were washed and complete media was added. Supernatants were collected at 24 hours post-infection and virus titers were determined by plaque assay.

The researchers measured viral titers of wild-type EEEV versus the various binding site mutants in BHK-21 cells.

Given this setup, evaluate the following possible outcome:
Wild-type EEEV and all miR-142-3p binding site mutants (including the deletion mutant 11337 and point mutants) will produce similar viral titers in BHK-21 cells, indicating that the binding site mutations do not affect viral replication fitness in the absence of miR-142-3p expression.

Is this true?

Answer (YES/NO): YES